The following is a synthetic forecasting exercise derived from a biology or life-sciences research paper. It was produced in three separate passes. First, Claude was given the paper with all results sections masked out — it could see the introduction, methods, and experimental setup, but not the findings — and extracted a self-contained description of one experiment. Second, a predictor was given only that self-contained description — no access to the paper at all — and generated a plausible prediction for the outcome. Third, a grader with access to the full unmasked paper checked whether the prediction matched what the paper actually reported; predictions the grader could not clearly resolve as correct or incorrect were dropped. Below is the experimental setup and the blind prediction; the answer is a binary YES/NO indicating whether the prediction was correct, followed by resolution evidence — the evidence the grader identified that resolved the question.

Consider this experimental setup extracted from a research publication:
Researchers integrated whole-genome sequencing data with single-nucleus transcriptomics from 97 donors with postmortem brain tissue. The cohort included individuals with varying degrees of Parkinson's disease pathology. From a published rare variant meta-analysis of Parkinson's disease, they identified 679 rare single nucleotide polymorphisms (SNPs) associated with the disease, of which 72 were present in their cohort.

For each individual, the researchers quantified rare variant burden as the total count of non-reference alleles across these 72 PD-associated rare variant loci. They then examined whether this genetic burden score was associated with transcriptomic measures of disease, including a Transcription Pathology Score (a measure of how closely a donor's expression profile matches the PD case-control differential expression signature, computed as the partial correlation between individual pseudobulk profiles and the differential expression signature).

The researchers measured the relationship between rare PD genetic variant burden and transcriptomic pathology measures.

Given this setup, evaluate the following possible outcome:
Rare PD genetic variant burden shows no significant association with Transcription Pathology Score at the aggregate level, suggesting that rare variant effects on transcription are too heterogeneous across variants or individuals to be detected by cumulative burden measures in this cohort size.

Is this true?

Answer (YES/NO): NO